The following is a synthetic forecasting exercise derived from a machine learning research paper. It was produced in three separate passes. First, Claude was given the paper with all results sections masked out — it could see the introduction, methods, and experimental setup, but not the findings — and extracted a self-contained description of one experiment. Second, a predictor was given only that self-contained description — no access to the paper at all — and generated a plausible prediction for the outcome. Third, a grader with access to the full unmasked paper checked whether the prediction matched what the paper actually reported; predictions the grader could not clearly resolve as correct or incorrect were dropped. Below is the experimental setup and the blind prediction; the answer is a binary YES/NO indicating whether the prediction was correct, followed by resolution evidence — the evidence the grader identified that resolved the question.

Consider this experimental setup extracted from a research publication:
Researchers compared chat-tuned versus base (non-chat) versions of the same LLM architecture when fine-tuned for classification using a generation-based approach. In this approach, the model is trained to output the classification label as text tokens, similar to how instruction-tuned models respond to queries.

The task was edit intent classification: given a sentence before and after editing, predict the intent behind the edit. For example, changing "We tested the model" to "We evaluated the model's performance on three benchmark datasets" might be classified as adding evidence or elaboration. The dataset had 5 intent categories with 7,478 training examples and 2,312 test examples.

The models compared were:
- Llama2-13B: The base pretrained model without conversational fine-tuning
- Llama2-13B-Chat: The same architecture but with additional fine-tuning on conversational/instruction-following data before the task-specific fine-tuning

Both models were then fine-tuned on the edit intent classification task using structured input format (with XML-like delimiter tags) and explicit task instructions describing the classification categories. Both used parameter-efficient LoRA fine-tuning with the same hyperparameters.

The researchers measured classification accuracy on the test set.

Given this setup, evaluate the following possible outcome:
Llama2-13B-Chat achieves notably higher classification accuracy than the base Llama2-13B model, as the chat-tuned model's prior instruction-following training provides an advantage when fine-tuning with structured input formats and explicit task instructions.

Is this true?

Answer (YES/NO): YES